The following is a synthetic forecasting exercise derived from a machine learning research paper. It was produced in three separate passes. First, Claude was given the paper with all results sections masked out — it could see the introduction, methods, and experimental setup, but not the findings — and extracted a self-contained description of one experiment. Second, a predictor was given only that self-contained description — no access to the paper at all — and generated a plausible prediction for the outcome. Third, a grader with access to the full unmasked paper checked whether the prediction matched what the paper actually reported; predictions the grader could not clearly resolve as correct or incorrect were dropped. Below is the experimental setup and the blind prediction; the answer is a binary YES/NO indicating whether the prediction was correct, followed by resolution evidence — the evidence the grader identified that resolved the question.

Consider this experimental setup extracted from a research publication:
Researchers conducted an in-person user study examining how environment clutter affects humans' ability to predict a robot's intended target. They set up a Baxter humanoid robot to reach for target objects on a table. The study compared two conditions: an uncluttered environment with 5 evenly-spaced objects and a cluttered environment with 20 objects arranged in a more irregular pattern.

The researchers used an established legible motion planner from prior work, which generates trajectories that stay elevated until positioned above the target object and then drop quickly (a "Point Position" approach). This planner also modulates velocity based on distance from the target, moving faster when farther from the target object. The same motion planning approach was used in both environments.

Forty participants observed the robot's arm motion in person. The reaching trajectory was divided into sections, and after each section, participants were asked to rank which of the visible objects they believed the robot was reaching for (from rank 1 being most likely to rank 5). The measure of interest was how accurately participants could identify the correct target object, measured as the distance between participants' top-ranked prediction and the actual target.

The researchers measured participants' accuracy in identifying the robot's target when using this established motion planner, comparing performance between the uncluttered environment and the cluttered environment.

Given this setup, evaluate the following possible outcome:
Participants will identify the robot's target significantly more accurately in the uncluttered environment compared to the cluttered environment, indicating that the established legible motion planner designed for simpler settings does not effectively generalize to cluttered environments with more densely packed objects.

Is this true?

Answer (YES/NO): YES